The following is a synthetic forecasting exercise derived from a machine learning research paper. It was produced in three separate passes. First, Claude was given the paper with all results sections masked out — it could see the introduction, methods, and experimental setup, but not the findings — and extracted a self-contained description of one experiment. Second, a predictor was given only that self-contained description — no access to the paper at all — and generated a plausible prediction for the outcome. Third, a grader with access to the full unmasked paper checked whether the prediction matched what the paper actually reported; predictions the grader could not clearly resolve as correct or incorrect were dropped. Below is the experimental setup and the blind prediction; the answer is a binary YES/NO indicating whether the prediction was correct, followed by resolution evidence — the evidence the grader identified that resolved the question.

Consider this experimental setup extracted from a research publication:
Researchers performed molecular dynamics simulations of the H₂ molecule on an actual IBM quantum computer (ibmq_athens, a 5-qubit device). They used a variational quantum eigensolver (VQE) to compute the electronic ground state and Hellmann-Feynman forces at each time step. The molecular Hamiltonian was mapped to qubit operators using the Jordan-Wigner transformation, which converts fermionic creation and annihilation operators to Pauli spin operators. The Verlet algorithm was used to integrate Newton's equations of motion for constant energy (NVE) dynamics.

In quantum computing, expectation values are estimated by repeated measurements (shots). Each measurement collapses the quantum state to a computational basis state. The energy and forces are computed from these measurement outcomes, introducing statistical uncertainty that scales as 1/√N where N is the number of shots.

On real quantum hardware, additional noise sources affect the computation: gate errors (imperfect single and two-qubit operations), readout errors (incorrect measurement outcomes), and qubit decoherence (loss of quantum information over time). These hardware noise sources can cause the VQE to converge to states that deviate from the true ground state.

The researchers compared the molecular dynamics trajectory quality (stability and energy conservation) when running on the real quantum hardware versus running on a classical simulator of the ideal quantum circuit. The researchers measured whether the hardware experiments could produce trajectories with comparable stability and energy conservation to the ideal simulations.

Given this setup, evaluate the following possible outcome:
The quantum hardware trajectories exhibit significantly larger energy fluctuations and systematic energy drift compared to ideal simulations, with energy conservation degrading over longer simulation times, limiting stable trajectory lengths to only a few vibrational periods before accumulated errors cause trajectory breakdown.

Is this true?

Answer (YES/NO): NO